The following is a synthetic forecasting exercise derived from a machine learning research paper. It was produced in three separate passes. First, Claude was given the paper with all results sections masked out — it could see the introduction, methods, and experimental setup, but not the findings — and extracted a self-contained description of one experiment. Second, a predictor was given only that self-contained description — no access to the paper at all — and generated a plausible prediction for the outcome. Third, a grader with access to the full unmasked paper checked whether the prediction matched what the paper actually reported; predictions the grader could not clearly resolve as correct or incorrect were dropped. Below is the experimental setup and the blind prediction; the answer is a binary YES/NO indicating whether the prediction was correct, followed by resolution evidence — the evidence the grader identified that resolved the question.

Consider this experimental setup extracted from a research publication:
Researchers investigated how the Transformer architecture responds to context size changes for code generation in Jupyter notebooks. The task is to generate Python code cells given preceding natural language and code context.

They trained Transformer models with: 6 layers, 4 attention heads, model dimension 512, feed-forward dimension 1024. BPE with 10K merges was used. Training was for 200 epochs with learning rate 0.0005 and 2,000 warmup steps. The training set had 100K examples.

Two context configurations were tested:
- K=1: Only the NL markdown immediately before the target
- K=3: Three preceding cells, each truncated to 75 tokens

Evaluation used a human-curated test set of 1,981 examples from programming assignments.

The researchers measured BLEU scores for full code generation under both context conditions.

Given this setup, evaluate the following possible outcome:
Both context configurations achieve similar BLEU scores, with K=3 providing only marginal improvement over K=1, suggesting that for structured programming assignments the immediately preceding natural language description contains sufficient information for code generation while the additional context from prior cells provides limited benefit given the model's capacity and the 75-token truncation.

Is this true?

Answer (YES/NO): NO